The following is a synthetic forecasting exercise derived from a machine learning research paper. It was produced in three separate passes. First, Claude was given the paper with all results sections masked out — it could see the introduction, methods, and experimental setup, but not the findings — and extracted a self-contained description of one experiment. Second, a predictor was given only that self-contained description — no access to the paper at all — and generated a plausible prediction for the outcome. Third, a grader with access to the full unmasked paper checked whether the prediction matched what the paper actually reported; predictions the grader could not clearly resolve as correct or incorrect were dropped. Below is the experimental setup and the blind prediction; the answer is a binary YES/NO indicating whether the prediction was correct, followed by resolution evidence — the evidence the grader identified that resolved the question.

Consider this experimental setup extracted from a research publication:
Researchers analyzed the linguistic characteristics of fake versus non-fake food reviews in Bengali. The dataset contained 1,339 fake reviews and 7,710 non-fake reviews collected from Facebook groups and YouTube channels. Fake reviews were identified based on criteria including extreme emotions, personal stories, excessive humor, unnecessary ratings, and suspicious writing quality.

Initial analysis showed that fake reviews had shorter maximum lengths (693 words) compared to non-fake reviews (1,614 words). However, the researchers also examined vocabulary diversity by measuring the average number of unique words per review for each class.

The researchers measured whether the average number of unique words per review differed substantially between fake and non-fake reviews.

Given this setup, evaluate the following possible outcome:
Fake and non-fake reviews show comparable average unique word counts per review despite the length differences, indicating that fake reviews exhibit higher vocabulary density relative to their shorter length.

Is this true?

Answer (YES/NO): YES